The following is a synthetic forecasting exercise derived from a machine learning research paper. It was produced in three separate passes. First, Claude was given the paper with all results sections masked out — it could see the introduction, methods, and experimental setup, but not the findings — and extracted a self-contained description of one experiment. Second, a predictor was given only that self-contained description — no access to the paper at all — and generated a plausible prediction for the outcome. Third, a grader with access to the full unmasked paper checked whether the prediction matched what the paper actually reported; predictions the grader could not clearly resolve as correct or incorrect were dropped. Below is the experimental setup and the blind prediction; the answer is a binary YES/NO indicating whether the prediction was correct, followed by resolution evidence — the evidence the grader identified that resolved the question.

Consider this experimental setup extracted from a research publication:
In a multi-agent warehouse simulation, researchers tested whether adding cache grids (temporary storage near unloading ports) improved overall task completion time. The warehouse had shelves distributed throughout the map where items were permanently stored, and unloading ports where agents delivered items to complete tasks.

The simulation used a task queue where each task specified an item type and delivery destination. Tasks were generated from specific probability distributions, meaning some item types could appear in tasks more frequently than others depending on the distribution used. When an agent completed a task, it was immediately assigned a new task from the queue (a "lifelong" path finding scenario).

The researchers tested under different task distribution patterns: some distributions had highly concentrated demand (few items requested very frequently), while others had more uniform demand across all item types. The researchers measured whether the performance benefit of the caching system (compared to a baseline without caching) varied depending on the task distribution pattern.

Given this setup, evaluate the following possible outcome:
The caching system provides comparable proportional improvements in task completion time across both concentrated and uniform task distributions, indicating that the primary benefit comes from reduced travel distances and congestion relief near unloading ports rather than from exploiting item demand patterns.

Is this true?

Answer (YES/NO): NO